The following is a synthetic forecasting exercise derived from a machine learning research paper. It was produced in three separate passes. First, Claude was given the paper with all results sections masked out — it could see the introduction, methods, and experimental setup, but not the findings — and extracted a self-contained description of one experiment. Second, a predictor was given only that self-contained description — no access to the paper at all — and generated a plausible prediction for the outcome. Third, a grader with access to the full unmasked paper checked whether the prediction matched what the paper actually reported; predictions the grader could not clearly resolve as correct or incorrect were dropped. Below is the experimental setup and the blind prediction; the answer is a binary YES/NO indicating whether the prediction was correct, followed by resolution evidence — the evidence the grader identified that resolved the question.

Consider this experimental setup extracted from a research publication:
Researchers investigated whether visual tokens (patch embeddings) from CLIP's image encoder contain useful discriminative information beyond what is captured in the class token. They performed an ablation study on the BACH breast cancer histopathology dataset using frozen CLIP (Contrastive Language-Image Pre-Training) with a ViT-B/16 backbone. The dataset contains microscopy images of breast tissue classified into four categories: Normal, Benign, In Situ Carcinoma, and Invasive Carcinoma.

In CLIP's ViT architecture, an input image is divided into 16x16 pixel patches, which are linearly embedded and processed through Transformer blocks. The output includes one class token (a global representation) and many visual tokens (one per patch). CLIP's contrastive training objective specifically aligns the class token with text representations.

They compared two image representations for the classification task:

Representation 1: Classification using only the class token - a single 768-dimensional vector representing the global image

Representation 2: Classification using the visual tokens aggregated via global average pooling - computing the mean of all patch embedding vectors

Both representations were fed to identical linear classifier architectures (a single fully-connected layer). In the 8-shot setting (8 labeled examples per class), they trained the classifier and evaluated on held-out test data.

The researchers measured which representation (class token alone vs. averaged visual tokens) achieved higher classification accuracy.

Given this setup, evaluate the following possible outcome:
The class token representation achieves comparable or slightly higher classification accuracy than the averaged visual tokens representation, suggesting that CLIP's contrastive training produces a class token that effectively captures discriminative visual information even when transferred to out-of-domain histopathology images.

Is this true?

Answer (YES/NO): YES